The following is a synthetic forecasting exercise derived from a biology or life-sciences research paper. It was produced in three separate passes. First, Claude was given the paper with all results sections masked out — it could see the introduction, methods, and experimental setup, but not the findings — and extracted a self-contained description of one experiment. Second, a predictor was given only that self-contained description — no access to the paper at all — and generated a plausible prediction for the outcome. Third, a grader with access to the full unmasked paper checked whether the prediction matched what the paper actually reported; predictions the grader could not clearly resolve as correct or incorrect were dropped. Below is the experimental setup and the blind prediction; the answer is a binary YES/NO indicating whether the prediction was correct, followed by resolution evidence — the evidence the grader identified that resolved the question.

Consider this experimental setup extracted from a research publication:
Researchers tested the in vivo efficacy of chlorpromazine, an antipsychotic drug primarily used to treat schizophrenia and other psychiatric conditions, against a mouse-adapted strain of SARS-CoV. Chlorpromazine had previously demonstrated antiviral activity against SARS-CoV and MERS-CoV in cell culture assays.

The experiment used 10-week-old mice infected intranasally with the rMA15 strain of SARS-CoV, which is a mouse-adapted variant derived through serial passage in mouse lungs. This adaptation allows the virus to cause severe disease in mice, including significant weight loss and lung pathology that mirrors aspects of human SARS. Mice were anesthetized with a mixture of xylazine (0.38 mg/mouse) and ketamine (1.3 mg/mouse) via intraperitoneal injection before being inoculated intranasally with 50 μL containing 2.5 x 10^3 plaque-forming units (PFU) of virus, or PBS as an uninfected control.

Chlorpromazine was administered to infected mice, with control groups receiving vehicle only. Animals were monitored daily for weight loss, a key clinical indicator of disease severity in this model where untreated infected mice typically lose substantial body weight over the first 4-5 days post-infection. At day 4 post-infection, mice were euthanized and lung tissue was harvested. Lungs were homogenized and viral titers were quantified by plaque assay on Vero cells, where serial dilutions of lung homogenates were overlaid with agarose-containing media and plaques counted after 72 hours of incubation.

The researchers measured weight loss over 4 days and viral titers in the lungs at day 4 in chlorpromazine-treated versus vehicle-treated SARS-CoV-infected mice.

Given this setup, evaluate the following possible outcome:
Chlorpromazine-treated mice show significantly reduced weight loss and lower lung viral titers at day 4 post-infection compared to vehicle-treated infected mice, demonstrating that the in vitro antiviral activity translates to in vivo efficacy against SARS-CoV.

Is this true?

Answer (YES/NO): NO